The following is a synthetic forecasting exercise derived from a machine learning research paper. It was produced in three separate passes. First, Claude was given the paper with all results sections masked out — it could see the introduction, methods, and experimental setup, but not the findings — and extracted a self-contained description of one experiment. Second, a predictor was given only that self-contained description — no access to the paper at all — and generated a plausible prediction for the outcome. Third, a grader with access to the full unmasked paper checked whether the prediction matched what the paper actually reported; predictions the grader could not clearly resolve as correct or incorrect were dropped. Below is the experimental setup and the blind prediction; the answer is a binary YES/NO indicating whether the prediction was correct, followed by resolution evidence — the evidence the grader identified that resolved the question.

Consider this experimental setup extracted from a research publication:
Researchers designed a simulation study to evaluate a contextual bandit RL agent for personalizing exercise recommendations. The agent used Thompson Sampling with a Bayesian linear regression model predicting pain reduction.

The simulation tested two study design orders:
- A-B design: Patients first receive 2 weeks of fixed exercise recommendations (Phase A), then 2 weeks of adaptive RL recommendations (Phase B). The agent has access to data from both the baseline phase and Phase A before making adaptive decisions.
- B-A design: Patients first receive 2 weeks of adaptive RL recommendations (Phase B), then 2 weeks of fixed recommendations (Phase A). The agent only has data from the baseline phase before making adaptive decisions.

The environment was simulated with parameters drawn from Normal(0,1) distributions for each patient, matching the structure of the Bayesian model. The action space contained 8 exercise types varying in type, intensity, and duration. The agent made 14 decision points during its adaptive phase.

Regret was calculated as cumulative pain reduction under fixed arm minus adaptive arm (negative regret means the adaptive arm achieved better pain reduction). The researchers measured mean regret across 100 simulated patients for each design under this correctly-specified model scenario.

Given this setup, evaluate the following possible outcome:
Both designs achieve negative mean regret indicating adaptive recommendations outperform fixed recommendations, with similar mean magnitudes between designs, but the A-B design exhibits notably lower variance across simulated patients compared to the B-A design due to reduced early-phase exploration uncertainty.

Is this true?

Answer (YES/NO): NO